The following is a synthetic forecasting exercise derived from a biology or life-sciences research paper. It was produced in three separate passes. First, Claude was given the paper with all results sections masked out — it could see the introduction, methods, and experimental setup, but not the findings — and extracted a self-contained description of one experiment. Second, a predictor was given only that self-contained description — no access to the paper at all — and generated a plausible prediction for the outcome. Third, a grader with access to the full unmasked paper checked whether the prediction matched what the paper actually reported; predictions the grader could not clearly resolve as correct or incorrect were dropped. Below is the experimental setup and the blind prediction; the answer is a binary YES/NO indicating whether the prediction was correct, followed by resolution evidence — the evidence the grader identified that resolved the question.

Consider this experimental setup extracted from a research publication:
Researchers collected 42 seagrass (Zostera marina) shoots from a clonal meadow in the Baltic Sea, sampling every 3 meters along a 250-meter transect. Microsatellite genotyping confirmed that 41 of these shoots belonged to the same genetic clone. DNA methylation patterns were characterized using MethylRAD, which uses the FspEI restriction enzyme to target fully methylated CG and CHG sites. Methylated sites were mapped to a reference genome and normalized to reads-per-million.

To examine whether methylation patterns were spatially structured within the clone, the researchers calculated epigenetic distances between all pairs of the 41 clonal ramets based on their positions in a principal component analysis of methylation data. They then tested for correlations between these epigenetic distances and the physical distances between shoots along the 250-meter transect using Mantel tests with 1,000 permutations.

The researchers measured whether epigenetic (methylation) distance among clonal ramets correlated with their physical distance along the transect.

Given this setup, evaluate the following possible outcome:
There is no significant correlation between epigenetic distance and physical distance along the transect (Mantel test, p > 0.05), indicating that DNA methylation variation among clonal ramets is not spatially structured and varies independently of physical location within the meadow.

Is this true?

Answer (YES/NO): NO